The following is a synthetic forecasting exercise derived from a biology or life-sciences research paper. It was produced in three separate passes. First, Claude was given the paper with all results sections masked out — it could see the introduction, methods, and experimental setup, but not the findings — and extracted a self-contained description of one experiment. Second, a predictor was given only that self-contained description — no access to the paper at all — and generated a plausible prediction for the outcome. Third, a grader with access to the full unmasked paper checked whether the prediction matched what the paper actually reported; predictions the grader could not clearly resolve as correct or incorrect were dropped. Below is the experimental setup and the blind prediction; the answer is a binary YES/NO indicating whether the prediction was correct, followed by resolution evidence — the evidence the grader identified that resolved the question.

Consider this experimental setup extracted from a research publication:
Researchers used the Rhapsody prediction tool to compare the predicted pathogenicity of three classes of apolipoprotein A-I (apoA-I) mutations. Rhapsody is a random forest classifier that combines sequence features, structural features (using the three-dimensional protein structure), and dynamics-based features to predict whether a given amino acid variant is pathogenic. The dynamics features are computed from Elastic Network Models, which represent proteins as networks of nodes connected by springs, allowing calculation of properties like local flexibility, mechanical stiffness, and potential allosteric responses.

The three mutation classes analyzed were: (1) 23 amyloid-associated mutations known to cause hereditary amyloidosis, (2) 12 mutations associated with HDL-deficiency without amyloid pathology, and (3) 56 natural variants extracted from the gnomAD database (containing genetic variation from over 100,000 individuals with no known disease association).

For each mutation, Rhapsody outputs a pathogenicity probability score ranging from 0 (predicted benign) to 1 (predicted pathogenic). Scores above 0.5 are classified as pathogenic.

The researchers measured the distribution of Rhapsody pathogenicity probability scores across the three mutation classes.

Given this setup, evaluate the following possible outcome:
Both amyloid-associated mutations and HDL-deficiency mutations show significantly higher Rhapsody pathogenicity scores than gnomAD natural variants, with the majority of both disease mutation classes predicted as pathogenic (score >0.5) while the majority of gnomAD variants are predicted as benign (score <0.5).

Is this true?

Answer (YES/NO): NO